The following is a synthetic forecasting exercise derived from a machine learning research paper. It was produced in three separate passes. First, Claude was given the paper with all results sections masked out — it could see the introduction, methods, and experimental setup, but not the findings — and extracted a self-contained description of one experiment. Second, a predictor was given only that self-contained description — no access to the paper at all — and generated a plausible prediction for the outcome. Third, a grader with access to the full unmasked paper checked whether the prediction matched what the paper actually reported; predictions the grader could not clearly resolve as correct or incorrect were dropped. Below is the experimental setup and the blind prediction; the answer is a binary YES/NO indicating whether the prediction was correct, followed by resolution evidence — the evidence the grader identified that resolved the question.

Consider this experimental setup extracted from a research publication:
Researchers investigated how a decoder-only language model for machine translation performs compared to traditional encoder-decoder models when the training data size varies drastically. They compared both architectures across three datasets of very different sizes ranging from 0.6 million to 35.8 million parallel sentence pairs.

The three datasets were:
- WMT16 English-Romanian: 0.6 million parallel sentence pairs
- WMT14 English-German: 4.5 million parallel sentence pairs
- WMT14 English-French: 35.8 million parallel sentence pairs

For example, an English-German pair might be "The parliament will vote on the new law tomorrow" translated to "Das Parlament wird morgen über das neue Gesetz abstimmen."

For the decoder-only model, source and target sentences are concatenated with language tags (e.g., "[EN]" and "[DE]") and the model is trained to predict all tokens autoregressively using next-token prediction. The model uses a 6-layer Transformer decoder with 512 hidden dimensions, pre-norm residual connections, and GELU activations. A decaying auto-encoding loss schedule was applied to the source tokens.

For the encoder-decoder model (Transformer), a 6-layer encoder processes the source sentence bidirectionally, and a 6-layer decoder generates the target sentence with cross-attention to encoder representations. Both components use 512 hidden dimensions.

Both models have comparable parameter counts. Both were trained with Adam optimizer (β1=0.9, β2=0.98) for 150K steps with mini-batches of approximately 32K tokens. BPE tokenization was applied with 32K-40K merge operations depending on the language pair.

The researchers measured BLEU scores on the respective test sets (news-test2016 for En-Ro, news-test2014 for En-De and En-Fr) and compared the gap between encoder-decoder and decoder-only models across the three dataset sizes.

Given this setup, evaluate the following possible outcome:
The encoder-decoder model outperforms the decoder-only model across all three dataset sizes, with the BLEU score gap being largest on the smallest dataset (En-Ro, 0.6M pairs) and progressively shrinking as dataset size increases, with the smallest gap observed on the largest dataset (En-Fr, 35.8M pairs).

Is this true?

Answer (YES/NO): NO